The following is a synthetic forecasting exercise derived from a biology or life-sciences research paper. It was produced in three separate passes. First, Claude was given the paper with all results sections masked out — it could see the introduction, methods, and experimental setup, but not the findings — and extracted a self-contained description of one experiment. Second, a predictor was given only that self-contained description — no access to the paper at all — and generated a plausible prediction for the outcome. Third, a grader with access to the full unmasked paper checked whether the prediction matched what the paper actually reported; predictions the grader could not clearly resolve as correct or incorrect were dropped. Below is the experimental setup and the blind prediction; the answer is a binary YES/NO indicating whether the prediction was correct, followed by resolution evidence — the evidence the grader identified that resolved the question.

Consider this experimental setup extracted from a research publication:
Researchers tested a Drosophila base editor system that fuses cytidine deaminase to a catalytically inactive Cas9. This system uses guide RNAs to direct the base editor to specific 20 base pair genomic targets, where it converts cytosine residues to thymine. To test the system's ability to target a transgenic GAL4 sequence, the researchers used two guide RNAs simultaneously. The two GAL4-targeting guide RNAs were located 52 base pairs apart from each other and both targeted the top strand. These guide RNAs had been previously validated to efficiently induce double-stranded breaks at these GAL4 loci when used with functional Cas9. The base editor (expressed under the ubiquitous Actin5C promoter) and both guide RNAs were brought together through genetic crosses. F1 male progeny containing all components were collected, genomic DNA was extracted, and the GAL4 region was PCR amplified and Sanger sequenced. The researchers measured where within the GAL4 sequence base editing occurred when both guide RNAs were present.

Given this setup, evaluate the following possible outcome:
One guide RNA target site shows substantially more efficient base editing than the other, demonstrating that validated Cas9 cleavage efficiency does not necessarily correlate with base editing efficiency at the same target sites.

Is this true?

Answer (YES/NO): NO